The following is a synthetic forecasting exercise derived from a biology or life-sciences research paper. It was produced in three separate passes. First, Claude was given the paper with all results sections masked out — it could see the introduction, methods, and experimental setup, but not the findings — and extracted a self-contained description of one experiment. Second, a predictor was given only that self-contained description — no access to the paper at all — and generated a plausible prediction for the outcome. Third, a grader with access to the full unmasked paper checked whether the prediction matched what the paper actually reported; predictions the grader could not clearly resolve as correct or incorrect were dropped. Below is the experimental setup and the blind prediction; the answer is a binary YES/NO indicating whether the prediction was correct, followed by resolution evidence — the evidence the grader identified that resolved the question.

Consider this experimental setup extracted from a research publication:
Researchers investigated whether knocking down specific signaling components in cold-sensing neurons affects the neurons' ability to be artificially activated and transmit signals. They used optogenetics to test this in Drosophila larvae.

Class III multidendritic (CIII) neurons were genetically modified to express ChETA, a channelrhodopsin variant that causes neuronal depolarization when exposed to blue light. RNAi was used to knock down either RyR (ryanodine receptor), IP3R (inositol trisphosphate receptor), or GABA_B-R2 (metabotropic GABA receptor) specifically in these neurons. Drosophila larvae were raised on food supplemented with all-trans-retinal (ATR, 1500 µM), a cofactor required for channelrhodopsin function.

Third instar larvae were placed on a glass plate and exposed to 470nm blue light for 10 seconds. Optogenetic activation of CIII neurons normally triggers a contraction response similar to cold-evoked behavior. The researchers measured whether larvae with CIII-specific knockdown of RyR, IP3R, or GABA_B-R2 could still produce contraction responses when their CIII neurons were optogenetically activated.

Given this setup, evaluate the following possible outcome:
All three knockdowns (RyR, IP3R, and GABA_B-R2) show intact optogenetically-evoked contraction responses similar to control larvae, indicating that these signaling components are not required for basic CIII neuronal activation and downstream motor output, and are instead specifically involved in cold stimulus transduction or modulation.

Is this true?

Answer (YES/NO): YES